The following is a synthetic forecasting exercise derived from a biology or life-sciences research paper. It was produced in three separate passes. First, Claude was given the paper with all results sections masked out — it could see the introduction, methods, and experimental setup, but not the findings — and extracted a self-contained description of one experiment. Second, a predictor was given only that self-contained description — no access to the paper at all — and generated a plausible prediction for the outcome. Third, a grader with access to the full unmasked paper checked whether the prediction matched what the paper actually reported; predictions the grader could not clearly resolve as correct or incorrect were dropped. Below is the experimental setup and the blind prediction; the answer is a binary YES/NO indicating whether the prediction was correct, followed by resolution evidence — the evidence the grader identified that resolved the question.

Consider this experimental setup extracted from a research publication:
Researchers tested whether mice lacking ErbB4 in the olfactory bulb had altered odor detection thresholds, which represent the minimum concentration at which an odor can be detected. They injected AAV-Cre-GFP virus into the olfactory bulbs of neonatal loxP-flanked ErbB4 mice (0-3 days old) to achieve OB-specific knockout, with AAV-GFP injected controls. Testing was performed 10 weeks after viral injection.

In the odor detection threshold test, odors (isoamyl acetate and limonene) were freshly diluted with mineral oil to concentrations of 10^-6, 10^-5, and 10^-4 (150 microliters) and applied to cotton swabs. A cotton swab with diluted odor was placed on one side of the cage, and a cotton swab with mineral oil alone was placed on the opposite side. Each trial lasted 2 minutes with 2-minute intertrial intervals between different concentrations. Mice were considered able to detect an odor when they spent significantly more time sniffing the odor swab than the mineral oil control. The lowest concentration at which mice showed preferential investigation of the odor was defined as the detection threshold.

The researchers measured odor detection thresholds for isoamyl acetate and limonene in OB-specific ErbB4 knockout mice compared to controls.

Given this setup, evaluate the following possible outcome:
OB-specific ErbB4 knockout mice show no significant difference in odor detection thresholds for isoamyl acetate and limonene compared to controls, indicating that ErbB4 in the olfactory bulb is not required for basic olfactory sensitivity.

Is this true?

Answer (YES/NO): NO